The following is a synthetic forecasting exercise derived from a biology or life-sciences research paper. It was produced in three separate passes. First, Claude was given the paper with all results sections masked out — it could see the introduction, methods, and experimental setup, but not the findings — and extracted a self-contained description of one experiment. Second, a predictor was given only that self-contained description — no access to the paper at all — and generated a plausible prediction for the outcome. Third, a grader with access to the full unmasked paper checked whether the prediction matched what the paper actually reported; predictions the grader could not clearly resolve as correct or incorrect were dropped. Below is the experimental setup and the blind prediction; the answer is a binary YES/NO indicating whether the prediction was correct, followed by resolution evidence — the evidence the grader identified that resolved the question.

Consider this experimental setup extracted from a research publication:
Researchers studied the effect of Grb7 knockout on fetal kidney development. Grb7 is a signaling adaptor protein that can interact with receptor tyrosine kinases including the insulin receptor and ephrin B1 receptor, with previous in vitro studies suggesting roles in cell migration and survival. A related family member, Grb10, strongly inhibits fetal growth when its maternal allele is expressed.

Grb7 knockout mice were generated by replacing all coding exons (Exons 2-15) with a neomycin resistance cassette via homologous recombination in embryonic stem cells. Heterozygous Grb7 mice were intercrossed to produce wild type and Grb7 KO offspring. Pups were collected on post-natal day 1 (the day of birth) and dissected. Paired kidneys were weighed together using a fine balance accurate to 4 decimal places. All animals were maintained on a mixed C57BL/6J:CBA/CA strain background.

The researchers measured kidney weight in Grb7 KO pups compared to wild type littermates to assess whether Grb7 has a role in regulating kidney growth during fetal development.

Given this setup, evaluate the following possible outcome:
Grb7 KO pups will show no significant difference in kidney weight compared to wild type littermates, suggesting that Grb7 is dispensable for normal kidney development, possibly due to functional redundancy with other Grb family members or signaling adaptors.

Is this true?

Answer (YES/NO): NO